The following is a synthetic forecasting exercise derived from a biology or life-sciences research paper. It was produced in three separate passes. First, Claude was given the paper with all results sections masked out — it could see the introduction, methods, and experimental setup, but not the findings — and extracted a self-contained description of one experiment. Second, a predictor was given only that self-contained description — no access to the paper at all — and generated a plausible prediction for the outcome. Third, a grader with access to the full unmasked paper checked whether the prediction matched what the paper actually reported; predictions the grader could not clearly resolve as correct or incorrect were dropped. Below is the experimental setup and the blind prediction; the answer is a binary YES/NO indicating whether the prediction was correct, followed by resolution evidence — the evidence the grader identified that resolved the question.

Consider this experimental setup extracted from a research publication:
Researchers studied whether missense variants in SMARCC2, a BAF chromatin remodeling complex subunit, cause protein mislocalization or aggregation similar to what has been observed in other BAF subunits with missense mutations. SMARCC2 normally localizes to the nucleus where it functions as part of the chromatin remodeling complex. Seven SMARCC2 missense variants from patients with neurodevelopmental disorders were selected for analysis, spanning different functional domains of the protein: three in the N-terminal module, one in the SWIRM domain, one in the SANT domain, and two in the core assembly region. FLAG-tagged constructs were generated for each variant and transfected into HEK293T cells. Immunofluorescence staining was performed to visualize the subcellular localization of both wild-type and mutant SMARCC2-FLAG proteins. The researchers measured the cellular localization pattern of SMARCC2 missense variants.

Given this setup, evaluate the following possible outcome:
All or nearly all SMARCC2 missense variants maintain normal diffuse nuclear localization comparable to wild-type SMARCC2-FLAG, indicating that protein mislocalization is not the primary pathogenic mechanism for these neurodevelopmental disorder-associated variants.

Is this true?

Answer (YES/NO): YES